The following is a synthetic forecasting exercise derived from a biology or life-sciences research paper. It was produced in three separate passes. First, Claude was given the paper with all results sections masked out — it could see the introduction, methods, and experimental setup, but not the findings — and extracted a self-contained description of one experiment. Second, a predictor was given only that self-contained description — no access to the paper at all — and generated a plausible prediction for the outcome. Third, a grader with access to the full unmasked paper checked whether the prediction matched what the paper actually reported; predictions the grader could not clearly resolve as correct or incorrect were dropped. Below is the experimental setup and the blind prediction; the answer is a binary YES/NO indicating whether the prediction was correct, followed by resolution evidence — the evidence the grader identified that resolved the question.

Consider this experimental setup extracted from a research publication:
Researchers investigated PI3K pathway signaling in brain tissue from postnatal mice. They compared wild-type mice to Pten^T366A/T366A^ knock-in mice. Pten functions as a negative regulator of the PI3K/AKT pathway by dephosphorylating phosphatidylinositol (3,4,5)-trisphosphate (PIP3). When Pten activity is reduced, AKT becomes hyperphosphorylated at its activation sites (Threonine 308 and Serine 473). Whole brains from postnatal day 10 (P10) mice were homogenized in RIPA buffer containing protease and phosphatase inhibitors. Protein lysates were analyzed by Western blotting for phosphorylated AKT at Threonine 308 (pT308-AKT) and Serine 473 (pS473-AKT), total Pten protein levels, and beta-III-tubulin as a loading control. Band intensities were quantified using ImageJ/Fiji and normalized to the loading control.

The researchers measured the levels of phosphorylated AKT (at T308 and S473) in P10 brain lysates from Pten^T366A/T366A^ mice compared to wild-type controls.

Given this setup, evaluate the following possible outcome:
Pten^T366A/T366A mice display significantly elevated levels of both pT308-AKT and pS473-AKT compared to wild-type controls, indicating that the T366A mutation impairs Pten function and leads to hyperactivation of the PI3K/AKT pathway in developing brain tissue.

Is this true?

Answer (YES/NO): NO